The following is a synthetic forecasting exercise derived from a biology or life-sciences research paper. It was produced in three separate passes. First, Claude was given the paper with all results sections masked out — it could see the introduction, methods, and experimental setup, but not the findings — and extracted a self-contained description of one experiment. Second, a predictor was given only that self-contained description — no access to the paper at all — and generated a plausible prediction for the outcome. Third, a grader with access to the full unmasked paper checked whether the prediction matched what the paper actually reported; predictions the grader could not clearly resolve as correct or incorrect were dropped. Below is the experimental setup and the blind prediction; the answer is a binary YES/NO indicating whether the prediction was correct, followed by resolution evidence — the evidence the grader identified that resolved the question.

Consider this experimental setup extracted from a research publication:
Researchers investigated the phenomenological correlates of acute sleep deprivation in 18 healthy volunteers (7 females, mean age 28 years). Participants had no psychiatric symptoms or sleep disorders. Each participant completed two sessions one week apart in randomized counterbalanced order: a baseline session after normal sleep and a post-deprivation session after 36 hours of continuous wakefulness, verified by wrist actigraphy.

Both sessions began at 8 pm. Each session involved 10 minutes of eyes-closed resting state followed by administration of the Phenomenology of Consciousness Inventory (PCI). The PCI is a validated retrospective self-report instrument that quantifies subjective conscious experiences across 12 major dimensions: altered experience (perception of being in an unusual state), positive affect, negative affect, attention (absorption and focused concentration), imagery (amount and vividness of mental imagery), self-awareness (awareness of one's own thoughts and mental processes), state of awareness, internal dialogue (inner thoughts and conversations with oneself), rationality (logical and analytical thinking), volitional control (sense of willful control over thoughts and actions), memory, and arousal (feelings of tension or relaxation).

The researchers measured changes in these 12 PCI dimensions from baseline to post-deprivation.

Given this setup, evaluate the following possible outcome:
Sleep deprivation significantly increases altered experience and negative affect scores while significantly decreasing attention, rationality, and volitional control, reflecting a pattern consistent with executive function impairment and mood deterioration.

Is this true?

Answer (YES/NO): NO